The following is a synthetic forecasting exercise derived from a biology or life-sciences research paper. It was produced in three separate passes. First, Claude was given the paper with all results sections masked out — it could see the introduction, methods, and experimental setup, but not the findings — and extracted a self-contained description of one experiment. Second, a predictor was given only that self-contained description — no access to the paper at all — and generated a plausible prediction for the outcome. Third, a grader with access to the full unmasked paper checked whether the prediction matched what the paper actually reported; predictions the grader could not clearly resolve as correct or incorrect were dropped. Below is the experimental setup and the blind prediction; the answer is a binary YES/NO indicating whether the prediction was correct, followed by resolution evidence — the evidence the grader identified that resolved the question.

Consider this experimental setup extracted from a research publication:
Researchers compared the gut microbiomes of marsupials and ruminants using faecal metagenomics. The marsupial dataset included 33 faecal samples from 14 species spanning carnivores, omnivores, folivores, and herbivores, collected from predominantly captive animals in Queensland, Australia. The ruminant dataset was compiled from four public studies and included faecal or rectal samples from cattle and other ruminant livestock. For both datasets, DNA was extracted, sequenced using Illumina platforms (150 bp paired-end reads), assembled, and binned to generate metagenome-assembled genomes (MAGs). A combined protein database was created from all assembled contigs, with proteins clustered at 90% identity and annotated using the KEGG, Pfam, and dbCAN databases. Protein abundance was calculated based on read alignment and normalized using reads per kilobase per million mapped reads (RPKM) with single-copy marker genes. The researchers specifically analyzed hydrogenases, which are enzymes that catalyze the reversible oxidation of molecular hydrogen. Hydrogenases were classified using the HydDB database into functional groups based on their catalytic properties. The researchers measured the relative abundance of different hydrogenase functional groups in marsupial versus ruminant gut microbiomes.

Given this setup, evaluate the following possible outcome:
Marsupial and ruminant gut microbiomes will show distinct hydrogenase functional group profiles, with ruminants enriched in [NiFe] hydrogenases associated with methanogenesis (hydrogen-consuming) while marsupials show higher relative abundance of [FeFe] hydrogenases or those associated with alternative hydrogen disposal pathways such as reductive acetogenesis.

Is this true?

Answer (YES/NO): NO